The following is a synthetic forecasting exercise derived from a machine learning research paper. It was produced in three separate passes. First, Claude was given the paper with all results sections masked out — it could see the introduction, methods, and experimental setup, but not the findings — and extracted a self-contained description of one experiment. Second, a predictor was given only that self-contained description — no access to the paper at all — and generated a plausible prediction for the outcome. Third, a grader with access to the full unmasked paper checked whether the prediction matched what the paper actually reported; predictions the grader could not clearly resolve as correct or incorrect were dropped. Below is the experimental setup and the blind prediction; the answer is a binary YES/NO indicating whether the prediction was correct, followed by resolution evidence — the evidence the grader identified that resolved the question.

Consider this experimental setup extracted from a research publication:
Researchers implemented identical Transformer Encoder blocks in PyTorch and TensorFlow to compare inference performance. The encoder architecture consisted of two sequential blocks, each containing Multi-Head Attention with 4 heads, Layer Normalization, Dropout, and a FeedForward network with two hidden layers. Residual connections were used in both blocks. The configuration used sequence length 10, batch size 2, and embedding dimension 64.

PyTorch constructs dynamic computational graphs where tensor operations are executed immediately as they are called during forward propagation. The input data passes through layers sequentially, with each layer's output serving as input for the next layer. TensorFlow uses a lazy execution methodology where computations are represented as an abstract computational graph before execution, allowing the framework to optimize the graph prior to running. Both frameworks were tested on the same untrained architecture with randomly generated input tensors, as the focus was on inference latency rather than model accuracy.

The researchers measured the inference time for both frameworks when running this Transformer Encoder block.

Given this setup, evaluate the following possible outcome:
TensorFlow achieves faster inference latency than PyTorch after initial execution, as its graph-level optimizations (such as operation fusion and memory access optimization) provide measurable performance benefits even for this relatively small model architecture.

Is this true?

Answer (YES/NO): NO